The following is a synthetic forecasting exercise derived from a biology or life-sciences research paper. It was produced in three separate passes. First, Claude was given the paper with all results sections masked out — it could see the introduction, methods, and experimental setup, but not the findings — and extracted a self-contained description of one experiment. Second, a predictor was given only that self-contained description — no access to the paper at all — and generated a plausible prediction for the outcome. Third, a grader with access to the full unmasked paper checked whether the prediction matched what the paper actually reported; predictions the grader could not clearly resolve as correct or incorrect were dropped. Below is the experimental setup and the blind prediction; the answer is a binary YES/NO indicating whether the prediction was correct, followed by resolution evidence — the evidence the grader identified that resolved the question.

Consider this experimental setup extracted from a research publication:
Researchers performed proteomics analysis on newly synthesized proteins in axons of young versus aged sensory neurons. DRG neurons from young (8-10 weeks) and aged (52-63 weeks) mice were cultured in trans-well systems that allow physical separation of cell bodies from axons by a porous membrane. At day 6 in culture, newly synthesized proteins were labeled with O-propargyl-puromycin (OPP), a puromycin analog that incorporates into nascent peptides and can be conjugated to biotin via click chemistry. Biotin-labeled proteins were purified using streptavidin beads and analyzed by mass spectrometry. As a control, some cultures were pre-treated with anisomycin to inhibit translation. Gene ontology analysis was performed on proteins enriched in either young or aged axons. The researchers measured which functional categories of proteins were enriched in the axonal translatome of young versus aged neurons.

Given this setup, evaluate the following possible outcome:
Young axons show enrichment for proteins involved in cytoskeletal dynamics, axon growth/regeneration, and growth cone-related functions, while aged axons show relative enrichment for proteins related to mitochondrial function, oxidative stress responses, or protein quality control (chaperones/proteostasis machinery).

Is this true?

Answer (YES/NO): YES